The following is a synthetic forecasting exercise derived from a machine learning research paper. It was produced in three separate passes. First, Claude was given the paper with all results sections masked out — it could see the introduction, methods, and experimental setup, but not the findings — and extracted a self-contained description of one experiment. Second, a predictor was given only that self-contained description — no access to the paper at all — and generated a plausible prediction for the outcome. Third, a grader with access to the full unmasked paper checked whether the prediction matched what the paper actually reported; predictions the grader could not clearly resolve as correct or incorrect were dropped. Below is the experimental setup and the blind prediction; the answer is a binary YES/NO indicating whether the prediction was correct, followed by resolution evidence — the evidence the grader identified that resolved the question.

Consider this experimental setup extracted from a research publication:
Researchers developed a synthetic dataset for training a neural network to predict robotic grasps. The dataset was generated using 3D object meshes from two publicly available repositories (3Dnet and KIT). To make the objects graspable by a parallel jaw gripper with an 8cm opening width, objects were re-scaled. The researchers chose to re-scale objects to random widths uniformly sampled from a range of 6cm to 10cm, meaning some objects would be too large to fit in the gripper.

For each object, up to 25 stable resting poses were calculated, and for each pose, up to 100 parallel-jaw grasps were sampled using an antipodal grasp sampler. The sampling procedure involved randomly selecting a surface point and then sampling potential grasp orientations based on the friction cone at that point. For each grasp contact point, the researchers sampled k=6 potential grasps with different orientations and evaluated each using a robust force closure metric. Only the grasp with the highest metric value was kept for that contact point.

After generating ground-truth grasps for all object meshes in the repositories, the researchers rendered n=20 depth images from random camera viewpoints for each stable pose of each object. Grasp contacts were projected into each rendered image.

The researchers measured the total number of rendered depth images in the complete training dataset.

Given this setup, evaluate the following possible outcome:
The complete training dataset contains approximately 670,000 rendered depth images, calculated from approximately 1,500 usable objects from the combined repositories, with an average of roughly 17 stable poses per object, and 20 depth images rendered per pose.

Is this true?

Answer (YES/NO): NO